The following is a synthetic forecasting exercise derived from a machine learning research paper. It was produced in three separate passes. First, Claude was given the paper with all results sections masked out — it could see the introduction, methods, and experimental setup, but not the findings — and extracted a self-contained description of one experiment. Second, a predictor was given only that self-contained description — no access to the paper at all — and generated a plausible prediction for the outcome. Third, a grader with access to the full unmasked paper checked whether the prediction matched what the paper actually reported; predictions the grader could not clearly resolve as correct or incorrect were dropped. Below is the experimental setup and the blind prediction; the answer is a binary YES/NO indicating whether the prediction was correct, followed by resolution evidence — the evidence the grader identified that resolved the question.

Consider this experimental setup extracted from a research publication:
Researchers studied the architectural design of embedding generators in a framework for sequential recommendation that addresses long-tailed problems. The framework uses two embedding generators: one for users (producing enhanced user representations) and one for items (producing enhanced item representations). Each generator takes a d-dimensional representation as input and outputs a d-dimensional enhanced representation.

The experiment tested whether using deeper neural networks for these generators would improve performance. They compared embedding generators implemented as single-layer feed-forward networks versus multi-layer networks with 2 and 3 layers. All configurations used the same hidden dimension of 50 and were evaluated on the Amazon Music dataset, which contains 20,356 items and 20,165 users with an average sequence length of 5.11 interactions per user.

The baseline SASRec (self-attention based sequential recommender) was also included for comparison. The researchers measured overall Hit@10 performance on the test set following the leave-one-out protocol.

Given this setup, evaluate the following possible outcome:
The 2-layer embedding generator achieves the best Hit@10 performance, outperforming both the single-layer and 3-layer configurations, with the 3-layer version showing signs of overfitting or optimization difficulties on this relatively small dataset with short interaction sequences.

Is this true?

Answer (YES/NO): NO